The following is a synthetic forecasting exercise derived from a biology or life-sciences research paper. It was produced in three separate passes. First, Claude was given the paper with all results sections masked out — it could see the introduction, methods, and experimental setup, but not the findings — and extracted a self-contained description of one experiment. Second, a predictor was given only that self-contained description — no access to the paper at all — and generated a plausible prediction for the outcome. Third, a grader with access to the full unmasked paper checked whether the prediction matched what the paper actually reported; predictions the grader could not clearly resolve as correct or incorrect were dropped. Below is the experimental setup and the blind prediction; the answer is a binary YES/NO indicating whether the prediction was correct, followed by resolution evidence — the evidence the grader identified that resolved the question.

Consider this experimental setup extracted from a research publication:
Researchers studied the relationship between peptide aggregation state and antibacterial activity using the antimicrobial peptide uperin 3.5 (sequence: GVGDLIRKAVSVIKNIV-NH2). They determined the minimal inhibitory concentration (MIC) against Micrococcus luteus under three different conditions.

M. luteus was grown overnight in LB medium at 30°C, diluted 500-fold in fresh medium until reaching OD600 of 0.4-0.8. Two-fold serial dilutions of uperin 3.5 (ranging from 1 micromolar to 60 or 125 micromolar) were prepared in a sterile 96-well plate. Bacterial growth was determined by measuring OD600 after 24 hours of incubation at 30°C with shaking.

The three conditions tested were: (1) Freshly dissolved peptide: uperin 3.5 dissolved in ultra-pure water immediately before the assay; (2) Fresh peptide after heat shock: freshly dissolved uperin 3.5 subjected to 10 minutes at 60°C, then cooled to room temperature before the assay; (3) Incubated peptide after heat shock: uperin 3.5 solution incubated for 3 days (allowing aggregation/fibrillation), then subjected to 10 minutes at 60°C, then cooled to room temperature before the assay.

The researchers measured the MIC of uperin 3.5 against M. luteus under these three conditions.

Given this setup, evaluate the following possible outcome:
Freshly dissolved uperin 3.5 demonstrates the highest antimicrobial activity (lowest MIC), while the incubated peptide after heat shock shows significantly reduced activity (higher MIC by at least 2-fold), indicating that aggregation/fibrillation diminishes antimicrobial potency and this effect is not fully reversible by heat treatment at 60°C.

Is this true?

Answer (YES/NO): YES